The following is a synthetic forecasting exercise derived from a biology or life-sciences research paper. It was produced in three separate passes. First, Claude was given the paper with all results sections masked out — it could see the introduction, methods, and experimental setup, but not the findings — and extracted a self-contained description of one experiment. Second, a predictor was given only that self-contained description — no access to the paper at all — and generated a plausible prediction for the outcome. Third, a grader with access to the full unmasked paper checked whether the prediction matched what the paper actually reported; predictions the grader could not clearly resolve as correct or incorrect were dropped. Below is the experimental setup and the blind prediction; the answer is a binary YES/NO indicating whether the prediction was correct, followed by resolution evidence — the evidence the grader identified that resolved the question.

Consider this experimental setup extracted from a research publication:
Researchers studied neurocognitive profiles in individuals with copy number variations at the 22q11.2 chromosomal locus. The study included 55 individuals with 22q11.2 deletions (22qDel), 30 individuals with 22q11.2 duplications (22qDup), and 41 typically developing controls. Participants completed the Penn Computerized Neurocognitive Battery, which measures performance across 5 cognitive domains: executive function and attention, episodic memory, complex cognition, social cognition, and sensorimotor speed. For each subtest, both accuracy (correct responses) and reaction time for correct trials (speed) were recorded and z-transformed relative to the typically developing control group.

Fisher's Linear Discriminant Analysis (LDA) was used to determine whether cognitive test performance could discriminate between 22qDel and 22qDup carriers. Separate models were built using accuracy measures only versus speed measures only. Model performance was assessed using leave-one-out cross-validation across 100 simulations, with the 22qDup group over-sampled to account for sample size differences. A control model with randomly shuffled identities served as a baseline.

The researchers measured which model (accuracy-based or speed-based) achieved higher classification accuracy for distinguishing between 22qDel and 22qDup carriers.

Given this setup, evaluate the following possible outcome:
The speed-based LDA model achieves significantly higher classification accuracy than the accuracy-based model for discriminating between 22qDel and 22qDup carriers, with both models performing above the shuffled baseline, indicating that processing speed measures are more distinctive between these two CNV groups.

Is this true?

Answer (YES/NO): YES